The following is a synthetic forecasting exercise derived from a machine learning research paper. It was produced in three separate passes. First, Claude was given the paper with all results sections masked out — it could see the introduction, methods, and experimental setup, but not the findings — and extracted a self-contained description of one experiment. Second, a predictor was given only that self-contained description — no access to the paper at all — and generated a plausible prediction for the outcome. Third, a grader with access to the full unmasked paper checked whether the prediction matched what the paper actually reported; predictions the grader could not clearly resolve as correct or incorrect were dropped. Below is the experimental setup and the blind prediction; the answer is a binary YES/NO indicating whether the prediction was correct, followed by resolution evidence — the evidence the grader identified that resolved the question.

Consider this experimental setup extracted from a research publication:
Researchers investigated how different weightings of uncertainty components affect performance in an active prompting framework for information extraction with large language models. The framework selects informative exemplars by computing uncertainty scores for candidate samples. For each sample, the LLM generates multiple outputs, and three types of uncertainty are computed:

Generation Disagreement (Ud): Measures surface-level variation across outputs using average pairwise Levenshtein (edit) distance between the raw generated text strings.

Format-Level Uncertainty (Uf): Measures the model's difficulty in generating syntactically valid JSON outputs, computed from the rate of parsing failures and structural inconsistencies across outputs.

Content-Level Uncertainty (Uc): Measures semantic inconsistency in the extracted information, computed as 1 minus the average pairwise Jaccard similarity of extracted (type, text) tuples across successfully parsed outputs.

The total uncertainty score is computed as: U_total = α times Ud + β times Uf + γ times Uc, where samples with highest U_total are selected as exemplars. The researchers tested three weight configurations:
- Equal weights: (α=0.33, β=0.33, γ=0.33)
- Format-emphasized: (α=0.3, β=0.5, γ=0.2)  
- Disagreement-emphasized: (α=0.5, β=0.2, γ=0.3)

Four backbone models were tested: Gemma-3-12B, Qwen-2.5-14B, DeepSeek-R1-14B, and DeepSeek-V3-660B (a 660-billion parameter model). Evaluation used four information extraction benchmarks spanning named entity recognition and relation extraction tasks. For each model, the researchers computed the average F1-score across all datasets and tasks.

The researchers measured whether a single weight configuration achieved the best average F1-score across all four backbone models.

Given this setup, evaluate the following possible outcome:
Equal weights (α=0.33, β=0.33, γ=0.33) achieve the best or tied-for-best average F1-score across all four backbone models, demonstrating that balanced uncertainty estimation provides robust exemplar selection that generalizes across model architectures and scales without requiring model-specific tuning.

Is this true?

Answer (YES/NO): NO